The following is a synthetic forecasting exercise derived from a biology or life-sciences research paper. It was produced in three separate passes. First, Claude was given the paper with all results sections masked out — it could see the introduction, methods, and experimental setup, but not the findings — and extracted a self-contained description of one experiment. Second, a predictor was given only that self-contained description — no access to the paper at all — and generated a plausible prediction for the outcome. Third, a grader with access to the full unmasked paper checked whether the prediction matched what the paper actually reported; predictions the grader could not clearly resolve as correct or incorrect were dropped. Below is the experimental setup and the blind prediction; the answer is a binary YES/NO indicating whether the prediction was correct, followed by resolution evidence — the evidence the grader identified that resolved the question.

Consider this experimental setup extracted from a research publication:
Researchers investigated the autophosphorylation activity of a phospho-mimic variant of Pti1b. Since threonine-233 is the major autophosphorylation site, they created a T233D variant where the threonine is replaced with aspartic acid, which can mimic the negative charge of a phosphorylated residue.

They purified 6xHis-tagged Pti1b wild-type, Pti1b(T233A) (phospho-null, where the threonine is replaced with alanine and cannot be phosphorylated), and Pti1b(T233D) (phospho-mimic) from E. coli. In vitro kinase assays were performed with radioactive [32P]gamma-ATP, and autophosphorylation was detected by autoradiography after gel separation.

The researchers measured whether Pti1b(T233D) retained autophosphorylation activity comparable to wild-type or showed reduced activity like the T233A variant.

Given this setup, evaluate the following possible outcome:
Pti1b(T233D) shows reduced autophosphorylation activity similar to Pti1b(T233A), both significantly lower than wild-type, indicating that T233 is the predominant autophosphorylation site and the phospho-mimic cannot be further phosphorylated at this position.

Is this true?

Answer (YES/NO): YES